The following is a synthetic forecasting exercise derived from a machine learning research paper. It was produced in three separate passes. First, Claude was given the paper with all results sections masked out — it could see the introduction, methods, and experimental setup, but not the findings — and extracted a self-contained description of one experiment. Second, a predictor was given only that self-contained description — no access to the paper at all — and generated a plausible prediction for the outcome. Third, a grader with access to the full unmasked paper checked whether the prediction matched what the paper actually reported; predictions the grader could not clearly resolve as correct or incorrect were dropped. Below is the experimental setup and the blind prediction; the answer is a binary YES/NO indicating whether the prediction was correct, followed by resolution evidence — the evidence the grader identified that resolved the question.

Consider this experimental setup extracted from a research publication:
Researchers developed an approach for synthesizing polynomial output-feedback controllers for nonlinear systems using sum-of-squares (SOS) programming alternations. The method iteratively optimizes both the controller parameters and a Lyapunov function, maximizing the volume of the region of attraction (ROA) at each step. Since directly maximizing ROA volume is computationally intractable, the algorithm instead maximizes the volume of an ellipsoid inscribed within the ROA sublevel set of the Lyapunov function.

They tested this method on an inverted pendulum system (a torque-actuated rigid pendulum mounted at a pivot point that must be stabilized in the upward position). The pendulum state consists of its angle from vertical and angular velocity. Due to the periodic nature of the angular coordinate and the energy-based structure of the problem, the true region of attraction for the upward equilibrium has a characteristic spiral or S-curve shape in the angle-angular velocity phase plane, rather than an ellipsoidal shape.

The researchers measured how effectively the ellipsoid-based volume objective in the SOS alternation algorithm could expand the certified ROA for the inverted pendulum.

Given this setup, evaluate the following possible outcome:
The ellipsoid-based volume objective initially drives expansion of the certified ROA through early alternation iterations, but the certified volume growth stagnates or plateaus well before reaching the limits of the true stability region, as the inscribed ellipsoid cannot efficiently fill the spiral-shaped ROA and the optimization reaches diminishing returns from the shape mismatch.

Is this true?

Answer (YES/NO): YES